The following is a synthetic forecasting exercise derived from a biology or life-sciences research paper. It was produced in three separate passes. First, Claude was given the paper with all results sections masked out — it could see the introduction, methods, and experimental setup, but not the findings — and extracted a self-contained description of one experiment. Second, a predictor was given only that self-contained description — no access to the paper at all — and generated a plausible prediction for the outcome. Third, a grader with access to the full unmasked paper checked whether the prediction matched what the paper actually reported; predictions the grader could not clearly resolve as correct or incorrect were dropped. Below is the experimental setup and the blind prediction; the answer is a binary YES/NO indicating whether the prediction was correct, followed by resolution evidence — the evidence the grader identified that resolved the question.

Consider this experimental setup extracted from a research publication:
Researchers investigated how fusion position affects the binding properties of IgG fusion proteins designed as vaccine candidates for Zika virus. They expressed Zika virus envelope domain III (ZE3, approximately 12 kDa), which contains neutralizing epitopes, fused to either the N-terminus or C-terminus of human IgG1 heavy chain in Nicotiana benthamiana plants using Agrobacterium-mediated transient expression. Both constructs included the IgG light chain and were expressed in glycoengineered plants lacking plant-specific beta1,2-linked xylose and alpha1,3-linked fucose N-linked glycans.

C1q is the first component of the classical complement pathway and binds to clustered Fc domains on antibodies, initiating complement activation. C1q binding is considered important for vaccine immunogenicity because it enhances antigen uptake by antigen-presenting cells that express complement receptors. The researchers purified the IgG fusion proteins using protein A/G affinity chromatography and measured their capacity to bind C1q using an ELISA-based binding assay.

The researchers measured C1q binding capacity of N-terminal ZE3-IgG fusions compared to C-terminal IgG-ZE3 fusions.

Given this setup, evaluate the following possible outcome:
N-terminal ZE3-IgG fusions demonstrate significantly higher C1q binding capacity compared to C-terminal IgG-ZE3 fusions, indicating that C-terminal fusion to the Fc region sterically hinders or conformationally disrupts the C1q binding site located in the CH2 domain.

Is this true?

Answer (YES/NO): NO